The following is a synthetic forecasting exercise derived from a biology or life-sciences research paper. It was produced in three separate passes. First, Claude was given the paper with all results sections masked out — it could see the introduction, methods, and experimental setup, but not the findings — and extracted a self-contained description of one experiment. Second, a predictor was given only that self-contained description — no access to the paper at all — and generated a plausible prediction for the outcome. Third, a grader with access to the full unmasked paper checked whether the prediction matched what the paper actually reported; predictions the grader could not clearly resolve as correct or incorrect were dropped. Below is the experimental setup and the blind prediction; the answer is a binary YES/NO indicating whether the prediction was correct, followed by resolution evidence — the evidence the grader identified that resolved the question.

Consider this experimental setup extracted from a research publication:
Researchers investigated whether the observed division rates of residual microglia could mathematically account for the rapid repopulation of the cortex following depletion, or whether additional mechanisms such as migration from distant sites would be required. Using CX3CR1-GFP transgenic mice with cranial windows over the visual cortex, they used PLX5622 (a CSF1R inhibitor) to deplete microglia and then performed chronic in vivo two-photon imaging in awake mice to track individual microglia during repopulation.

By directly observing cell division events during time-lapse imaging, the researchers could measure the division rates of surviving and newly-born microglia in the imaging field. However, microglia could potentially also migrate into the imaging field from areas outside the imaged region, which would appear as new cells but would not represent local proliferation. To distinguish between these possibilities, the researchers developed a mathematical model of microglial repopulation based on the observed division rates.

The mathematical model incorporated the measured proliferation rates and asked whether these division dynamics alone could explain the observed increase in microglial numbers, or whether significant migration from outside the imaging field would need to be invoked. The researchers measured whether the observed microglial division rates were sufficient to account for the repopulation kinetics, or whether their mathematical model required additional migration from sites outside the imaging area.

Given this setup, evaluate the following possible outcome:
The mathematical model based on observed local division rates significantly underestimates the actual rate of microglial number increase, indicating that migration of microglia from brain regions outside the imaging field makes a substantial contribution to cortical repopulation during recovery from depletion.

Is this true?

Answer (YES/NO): NO